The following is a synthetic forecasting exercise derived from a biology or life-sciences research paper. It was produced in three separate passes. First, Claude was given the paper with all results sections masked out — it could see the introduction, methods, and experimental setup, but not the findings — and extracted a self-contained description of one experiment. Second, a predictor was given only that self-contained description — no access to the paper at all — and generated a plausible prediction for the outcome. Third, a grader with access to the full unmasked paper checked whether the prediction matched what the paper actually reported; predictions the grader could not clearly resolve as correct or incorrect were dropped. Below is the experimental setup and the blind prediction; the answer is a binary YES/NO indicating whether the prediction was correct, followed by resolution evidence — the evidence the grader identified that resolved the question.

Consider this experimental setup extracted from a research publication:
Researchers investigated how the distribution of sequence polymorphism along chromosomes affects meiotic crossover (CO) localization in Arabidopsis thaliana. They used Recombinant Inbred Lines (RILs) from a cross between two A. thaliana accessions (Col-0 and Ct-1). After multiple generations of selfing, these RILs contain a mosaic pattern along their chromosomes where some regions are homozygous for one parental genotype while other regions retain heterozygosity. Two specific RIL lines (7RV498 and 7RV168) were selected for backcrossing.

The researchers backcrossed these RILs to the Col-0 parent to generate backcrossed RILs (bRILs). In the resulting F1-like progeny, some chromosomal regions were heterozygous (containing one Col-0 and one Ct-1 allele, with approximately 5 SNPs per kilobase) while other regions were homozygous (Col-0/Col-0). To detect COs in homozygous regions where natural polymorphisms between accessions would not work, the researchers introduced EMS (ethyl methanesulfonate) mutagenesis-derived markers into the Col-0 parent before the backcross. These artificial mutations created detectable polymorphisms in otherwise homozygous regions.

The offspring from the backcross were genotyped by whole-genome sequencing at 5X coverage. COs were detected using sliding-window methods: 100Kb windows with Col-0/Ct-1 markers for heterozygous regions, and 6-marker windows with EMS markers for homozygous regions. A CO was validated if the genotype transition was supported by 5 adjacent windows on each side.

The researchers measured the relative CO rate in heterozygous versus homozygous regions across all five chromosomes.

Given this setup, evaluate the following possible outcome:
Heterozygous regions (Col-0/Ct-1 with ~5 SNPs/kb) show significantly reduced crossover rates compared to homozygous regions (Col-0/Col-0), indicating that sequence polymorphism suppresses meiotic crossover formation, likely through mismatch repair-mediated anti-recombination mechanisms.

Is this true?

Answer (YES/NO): NO